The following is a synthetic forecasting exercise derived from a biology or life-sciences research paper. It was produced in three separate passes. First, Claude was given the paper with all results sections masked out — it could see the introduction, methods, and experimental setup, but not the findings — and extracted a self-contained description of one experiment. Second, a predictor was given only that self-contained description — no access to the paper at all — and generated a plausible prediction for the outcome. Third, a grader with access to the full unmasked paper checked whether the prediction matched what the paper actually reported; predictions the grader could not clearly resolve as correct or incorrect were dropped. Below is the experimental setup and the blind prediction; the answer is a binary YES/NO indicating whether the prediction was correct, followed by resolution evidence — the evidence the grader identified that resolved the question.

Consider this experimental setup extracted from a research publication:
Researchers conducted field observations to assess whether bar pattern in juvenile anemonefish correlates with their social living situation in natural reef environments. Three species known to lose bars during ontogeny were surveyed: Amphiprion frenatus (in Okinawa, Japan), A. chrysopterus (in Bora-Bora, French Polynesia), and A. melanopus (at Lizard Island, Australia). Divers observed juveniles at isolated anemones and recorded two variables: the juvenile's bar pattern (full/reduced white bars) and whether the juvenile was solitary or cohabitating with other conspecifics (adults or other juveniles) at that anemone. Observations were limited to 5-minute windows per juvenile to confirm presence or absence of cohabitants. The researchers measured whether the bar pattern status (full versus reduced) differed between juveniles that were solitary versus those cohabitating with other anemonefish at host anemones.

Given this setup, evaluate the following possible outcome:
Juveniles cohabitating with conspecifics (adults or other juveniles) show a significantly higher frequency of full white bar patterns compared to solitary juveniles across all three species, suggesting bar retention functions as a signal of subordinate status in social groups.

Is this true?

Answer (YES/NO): NO